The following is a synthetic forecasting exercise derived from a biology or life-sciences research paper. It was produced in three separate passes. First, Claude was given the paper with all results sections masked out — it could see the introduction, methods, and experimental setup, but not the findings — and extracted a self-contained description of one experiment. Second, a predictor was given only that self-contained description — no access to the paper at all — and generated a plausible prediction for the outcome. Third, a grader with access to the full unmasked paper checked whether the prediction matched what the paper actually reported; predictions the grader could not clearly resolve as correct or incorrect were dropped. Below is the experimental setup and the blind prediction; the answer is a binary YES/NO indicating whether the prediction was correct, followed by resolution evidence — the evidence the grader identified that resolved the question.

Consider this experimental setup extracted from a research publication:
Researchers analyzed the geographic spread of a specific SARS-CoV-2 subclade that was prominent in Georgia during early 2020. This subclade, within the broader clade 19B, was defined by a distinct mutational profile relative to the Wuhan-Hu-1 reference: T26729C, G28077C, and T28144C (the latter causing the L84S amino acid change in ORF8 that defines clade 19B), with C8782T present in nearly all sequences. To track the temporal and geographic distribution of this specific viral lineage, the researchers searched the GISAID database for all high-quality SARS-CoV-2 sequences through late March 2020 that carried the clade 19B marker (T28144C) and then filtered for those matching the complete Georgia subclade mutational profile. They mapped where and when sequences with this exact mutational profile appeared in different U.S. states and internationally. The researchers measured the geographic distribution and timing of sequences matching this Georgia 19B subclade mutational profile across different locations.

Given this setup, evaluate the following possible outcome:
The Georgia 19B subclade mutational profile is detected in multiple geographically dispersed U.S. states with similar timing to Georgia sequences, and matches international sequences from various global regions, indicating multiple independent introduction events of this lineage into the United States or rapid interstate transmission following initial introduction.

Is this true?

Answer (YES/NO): NO